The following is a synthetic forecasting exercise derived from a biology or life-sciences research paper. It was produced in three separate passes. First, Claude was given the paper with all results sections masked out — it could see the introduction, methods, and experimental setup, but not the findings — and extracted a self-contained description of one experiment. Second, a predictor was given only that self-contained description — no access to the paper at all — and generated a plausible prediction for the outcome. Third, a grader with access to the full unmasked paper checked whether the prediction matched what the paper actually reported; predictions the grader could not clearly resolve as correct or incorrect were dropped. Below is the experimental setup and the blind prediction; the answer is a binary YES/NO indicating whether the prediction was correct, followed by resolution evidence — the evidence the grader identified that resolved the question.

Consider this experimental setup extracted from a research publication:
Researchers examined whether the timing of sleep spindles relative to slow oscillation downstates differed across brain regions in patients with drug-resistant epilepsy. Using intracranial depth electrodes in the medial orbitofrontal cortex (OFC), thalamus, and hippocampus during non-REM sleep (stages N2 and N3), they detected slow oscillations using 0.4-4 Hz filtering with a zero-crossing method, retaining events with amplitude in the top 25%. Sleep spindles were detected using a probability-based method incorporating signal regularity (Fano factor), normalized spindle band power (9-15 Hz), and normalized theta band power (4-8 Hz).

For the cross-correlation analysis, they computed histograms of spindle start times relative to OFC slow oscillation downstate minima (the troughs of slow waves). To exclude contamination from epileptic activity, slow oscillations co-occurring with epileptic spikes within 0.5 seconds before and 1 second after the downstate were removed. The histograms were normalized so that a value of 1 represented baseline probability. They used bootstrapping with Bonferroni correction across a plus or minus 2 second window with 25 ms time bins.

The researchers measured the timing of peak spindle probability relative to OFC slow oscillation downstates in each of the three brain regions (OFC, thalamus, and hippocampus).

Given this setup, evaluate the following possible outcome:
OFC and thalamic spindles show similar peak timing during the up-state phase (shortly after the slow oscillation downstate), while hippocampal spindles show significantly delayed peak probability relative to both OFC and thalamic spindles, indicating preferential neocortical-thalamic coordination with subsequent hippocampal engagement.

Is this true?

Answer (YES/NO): NO